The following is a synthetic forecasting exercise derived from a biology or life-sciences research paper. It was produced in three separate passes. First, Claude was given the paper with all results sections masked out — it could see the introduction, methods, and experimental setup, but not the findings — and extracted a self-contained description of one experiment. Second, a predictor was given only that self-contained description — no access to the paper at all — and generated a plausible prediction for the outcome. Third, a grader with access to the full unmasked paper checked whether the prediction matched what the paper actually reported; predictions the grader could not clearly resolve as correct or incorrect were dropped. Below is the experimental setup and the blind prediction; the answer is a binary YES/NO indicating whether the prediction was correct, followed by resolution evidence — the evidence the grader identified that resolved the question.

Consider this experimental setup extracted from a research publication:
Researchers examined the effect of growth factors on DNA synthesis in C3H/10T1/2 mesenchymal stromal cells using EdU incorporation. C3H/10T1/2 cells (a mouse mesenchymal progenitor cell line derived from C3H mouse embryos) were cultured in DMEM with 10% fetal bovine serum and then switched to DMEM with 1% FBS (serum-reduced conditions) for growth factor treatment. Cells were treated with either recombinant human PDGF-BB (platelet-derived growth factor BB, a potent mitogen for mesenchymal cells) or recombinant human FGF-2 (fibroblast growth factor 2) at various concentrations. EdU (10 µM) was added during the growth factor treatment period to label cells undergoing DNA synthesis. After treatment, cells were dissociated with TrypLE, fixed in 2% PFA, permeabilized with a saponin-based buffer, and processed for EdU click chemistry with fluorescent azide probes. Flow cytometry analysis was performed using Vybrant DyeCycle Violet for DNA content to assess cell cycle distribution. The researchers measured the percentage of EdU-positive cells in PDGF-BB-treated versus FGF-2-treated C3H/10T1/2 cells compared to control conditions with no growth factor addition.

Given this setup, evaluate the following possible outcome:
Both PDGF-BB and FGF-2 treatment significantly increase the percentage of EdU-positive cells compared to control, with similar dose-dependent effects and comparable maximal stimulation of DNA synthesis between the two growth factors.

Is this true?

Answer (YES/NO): NO